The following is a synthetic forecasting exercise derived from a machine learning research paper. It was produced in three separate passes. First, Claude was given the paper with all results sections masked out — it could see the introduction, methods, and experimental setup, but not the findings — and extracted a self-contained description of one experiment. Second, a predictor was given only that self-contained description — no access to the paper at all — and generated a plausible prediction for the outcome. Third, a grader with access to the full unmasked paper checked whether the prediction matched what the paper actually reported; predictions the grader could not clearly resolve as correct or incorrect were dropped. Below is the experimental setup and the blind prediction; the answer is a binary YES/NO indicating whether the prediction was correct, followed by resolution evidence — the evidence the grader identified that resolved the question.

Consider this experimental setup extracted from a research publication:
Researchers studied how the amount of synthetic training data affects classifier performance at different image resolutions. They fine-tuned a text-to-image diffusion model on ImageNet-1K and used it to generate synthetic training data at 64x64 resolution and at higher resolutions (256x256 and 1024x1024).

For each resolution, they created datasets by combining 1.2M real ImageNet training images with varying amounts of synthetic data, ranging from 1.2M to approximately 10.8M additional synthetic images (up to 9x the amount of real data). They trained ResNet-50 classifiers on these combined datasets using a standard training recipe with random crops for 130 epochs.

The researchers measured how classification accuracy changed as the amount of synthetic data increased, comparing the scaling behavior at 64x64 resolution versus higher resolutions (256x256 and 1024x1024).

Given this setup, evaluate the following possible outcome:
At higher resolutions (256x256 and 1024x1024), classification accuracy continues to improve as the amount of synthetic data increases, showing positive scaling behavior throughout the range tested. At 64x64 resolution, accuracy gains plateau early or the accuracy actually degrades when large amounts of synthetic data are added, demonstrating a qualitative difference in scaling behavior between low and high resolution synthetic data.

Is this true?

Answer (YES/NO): NO